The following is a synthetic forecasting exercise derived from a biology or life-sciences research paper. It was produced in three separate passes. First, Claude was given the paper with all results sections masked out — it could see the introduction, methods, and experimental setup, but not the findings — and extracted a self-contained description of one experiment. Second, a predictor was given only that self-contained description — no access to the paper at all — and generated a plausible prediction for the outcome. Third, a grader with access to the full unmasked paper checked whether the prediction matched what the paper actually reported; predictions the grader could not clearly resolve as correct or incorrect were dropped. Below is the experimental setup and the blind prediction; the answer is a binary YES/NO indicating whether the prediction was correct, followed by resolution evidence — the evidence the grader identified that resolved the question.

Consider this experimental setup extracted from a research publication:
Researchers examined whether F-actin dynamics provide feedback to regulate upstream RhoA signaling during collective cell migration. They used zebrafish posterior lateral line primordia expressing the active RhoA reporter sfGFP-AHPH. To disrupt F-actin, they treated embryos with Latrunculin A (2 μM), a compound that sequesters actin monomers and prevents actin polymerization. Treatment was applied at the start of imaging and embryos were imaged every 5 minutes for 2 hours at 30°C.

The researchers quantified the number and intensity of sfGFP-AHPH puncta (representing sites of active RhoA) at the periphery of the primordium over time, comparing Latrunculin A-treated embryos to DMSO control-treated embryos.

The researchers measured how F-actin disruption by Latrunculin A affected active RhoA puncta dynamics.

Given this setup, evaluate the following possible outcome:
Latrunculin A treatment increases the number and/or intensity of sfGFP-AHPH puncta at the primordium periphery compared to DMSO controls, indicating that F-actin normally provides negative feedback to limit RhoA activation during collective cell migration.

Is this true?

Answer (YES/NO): YES